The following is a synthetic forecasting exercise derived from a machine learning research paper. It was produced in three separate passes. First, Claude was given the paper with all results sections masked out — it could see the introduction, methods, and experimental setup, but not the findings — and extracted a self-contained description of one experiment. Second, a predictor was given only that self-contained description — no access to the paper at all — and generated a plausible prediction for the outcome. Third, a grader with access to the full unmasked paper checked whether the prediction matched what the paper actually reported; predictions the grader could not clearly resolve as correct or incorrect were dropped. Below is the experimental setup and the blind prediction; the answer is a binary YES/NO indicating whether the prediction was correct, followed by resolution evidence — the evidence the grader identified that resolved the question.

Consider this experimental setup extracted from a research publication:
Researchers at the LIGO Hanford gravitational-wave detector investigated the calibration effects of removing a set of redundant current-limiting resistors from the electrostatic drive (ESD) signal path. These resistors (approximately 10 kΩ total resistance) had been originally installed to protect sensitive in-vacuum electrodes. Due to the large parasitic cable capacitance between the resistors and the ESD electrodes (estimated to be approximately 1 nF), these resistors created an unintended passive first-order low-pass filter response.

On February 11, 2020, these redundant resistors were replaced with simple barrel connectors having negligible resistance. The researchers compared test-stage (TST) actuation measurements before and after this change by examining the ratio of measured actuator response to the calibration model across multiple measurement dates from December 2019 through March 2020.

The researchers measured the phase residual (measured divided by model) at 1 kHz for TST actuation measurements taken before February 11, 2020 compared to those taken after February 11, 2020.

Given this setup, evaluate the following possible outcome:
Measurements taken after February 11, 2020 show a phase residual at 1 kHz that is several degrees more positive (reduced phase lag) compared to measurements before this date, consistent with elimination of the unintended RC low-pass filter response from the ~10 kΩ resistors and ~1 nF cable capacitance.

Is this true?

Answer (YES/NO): YES